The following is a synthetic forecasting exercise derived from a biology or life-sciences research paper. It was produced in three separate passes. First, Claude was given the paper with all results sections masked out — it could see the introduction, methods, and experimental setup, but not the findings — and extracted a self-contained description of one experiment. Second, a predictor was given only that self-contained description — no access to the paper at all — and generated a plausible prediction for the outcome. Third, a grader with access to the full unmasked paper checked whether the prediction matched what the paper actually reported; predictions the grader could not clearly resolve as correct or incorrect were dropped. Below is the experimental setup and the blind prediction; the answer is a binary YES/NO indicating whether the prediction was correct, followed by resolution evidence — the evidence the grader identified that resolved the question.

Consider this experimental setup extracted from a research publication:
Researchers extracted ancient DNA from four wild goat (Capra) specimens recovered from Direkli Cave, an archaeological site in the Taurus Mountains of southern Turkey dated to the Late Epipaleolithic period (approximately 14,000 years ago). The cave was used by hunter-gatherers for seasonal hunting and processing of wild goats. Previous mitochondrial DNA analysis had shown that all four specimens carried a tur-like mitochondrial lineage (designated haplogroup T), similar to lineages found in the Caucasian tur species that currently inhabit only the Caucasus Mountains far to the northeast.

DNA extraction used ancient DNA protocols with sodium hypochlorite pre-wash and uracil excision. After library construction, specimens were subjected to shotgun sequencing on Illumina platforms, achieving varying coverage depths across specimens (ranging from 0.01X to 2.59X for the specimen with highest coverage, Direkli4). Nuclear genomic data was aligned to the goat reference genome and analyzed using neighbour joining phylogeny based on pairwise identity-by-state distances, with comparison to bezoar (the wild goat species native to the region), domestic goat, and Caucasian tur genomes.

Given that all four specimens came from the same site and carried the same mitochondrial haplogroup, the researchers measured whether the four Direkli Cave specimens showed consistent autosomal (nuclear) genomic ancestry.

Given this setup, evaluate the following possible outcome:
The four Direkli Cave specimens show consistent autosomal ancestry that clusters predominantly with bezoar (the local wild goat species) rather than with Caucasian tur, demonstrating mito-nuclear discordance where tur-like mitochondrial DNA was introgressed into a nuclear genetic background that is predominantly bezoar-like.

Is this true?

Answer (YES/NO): NO